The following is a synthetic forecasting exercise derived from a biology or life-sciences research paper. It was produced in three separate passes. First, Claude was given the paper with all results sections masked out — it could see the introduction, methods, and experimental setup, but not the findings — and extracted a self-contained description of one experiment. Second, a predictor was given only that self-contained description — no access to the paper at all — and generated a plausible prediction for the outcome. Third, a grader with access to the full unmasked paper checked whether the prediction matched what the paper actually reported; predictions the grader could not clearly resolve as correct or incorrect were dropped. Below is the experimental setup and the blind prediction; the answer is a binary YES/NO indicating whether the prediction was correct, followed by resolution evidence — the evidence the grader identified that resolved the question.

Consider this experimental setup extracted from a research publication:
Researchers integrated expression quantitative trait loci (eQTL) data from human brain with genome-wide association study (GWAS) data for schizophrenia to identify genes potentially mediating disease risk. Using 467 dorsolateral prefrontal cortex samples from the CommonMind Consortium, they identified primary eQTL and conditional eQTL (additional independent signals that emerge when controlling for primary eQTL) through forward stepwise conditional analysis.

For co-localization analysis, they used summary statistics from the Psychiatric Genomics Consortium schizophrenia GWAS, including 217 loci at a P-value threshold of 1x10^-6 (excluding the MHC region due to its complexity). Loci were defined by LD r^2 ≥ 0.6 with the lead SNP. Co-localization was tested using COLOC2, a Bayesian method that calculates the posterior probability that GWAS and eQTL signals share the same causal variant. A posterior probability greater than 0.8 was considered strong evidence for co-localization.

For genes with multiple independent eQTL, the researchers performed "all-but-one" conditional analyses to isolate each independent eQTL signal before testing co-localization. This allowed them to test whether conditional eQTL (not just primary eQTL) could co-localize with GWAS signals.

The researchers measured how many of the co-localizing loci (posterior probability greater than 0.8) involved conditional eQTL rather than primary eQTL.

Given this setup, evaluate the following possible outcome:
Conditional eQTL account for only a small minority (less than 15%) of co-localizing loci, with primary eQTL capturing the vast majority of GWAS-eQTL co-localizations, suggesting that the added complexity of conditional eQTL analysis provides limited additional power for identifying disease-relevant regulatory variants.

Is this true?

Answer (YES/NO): NO